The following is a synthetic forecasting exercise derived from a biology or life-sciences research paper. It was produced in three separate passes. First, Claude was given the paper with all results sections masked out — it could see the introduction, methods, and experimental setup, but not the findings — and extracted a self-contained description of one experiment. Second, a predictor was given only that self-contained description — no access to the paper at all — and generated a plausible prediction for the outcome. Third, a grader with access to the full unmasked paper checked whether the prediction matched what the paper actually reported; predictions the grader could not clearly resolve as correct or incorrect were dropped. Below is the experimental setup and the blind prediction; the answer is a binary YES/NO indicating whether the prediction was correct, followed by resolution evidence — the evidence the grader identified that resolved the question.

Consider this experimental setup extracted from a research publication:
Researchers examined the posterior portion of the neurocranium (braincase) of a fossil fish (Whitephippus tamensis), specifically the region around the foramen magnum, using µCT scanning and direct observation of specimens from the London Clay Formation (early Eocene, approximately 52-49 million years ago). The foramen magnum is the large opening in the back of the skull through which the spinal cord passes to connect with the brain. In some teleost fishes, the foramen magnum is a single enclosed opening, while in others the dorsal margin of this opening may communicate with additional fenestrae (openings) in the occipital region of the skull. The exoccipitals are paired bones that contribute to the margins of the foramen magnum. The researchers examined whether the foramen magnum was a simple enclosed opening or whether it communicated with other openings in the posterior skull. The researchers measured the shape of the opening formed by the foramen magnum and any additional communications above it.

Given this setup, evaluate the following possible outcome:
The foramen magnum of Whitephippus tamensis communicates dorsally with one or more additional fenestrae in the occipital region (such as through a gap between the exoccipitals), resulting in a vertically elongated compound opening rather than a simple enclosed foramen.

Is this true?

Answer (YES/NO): YES